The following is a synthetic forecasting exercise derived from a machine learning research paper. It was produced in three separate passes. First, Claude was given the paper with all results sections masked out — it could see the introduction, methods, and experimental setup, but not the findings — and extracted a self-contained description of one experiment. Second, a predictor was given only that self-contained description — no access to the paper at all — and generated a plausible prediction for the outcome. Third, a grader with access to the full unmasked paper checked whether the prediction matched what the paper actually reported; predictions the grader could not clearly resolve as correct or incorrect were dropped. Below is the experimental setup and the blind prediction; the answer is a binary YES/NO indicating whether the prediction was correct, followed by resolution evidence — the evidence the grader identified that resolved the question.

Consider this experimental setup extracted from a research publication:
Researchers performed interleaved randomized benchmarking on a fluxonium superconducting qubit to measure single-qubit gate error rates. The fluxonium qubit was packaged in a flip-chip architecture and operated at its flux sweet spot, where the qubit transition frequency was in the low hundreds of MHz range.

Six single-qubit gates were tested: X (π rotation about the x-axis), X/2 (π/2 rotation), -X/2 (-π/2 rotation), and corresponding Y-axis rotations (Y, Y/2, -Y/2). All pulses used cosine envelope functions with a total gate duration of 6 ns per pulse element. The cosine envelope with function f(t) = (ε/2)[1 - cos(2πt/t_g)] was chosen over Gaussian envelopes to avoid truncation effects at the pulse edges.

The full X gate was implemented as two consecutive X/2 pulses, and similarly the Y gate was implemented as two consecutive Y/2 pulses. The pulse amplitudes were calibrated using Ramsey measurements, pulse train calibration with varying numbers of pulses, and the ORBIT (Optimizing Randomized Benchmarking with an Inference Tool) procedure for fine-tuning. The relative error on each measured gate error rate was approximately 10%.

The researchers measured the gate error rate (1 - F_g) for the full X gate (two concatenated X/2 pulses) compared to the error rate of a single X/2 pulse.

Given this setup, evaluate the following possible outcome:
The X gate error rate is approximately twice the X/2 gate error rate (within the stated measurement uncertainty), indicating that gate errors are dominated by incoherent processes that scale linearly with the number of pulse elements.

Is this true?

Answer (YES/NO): NO